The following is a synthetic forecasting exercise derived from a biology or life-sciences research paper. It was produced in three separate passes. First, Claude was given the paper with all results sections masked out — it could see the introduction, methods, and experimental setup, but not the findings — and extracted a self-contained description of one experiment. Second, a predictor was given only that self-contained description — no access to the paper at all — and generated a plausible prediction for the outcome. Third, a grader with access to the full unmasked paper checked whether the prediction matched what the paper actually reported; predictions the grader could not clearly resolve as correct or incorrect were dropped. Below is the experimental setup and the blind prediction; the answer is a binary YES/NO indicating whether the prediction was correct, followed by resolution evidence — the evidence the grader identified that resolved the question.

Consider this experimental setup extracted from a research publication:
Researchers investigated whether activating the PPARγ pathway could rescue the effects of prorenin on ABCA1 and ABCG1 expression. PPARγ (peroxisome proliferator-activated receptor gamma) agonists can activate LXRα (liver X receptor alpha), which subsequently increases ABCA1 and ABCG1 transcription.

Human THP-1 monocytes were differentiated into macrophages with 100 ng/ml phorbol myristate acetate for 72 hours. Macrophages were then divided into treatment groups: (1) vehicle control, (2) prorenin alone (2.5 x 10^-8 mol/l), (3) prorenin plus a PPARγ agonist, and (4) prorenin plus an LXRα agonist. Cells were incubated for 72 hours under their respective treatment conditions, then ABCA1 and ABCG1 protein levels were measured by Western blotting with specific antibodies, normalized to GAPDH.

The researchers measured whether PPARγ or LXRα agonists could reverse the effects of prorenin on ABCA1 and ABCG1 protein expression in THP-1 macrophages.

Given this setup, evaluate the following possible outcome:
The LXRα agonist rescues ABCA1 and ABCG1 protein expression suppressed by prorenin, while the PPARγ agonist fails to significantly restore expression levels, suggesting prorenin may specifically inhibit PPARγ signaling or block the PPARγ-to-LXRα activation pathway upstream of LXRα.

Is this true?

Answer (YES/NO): NO